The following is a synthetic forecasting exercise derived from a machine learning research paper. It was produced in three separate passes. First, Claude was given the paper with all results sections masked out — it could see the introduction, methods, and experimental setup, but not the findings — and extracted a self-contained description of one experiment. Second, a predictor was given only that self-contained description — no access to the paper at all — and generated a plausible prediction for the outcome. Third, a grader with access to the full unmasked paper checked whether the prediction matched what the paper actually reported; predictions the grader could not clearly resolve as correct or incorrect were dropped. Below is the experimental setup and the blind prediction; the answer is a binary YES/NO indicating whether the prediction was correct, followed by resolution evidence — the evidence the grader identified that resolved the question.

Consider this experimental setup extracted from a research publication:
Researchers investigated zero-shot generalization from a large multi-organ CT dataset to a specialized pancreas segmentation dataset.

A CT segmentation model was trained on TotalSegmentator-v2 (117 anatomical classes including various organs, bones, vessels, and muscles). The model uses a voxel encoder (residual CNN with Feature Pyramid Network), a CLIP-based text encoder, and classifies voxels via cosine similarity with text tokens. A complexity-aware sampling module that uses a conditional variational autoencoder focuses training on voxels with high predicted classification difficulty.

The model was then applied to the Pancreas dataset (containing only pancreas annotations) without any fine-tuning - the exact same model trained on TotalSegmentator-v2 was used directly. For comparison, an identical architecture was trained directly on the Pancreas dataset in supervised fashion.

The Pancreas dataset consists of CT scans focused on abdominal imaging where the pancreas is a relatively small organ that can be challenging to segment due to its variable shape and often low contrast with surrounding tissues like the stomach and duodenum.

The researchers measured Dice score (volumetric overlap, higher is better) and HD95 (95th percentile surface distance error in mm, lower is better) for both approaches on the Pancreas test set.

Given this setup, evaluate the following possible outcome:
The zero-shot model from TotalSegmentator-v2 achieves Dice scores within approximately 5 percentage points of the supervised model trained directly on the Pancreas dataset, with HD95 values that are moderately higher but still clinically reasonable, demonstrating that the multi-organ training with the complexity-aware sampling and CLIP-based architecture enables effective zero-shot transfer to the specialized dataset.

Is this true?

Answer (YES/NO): NO